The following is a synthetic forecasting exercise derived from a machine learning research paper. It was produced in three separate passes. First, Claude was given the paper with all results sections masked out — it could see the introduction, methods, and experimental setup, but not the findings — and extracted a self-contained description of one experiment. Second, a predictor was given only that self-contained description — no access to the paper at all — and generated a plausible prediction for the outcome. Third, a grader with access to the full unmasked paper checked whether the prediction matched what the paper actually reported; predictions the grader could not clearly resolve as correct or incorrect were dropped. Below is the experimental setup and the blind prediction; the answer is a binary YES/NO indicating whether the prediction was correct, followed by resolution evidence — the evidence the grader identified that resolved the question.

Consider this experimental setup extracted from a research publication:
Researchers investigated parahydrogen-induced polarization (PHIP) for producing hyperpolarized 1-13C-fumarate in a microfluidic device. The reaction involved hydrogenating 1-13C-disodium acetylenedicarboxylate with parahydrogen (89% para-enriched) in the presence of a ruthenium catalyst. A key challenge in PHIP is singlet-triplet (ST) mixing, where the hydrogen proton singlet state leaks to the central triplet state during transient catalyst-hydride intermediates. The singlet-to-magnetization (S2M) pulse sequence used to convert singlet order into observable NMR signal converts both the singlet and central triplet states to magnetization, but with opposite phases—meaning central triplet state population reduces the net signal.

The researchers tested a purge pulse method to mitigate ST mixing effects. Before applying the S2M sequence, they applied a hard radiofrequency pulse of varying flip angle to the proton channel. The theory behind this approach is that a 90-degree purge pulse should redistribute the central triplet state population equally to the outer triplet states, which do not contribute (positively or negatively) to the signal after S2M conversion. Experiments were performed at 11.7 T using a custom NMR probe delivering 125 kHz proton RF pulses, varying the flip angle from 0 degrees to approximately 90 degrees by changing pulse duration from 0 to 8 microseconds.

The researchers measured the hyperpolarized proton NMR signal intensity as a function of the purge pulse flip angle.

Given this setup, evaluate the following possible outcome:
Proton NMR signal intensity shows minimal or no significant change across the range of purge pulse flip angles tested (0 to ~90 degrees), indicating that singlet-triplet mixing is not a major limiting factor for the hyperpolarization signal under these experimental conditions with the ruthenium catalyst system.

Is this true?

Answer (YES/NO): NO